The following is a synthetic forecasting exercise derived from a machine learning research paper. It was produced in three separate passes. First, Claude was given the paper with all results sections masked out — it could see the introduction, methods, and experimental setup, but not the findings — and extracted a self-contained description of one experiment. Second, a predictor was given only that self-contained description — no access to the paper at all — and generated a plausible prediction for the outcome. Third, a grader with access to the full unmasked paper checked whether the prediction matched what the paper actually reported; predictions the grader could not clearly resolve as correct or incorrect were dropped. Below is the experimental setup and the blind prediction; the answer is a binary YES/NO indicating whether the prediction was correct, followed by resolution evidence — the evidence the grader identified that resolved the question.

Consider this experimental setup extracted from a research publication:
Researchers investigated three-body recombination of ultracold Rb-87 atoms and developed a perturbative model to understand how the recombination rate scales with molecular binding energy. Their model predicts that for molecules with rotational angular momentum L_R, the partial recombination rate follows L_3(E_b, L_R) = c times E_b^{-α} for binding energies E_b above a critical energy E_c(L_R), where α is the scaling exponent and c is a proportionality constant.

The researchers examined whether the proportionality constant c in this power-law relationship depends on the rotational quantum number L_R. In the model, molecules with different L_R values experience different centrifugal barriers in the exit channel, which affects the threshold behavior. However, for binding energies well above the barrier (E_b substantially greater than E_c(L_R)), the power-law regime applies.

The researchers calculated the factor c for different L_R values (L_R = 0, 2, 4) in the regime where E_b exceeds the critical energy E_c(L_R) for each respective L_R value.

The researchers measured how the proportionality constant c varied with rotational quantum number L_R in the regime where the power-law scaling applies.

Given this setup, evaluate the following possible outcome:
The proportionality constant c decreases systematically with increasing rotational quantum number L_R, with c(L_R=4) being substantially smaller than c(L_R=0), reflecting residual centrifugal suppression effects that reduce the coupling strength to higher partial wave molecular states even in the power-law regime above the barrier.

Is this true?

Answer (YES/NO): NO